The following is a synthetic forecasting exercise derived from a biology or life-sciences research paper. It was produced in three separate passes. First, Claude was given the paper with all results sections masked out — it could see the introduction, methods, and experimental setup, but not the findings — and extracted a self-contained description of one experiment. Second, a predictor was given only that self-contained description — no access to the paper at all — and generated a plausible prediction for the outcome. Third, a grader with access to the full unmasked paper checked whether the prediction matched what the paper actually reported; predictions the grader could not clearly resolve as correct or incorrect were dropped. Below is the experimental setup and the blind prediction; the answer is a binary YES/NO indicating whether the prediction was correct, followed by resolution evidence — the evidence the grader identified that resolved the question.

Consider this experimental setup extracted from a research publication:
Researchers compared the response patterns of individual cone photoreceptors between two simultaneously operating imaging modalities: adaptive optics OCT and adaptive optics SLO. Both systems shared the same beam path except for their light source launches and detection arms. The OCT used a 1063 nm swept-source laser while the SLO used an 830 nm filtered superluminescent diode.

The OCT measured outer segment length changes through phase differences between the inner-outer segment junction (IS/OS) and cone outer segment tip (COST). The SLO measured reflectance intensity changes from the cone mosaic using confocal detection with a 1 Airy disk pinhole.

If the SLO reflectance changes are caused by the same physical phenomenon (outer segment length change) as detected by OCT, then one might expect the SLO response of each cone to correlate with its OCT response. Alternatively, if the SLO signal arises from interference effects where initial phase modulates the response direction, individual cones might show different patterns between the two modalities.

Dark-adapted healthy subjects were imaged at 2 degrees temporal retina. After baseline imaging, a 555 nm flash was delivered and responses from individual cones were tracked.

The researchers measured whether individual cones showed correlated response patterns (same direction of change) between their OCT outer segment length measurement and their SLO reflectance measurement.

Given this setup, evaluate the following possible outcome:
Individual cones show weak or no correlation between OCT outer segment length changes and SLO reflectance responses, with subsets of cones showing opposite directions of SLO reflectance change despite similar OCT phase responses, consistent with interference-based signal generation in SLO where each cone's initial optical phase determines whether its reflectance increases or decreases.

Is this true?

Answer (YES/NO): YES